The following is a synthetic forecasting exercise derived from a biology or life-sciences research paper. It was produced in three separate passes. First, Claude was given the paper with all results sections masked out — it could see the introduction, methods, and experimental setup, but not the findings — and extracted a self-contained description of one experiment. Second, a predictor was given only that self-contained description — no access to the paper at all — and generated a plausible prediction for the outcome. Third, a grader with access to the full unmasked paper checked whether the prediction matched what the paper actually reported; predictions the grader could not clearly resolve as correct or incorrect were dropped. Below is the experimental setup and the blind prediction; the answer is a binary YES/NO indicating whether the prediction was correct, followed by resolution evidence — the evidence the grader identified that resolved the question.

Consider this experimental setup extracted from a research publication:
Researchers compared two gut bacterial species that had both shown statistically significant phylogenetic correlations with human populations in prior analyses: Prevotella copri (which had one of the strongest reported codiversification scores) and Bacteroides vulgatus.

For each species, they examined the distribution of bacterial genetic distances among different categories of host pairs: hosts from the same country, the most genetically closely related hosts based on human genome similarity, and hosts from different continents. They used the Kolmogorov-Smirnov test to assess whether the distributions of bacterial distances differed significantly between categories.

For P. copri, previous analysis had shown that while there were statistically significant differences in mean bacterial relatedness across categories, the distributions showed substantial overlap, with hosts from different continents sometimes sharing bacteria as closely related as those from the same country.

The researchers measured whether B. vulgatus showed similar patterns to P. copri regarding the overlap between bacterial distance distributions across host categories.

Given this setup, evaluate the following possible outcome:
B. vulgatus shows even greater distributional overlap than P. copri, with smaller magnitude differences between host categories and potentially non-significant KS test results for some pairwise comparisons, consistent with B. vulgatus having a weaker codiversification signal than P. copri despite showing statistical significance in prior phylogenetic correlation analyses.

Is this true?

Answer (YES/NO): NO